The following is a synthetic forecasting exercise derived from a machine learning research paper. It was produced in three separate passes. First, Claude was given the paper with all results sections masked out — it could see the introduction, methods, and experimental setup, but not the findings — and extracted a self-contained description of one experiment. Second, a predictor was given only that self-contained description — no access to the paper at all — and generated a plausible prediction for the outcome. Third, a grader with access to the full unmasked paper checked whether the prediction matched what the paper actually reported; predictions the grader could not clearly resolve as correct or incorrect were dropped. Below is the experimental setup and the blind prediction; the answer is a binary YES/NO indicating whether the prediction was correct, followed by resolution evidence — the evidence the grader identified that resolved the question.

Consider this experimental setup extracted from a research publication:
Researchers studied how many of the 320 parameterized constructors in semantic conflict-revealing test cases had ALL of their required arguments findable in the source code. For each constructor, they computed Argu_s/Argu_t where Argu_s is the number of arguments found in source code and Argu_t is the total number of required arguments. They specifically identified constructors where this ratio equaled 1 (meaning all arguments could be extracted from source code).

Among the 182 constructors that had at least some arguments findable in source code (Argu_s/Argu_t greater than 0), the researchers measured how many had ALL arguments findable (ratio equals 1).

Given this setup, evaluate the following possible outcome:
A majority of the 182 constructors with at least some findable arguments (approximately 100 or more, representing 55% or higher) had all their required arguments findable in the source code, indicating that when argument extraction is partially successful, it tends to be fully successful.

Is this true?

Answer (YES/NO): YES